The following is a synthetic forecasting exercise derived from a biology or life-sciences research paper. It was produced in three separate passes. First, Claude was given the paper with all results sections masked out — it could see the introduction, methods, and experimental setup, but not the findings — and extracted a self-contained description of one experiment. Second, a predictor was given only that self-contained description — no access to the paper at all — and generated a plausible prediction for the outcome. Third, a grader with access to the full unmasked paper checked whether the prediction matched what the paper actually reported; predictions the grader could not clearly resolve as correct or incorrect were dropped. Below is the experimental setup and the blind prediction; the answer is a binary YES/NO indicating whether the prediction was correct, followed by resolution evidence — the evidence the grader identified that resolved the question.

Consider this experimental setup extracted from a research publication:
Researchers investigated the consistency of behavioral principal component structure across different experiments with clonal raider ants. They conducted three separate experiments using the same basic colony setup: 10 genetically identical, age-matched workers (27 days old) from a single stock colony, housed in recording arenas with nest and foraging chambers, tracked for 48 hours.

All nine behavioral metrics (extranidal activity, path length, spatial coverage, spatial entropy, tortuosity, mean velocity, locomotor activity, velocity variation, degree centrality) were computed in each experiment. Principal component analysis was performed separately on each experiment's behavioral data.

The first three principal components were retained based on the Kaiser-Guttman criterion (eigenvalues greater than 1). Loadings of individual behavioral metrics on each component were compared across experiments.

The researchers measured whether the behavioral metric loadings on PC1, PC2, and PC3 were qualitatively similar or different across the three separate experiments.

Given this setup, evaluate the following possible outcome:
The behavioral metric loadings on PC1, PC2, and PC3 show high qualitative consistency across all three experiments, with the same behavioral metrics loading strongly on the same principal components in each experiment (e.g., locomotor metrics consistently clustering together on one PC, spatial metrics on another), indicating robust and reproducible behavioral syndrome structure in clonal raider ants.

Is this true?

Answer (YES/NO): NO